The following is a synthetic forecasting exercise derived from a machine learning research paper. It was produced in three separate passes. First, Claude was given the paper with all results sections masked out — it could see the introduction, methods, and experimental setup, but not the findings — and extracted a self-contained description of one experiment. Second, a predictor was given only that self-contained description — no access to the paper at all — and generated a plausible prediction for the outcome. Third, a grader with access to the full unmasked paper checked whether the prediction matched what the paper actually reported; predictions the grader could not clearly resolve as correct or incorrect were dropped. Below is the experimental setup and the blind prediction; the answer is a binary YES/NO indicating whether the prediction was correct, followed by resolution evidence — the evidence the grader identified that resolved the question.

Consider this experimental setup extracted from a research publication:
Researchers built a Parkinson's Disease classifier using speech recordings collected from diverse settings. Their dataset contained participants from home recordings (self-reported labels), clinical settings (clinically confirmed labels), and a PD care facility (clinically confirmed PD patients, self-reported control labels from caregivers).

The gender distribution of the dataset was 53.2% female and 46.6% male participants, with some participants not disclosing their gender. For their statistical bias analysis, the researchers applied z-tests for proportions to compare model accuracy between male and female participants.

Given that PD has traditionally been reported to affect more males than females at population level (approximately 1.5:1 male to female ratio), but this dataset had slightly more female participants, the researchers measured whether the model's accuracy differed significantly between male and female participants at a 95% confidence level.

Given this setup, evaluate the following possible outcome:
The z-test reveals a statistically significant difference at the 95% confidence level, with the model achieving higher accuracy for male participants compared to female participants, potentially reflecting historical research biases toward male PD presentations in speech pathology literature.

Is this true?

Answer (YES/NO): NO